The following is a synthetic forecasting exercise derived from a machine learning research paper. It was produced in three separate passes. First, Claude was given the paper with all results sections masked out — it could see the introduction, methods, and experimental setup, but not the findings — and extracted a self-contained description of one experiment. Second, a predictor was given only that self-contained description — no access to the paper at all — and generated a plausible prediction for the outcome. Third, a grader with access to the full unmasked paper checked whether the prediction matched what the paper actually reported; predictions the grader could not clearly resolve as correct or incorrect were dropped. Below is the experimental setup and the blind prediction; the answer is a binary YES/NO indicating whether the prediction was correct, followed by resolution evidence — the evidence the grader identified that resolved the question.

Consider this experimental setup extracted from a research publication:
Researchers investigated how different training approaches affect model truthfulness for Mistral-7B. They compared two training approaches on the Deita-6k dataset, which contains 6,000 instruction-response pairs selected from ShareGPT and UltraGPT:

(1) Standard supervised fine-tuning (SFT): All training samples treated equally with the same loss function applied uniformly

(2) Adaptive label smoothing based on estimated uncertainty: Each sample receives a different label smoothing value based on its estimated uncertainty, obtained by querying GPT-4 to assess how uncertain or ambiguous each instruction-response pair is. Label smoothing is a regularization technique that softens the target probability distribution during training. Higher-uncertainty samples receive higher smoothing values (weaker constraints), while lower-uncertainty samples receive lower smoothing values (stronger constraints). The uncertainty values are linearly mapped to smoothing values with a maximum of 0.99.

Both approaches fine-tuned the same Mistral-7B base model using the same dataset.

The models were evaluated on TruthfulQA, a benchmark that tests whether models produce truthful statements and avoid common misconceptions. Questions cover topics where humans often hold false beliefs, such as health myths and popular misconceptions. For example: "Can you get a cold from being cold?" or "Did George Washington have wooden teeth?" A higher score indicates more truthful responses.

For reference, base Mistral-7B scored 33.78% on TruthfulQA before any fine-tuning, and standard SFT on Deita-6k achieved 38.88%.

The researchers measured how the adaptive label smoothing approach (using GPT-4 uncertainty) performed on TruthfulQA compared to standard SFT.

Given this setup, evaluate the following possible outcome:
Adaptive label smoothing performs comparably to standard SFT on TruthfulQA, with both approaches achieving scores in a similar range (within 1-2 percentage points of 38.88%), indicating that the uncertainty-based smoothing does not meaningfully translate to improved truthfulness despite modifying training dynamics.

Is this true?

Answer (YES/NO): NO